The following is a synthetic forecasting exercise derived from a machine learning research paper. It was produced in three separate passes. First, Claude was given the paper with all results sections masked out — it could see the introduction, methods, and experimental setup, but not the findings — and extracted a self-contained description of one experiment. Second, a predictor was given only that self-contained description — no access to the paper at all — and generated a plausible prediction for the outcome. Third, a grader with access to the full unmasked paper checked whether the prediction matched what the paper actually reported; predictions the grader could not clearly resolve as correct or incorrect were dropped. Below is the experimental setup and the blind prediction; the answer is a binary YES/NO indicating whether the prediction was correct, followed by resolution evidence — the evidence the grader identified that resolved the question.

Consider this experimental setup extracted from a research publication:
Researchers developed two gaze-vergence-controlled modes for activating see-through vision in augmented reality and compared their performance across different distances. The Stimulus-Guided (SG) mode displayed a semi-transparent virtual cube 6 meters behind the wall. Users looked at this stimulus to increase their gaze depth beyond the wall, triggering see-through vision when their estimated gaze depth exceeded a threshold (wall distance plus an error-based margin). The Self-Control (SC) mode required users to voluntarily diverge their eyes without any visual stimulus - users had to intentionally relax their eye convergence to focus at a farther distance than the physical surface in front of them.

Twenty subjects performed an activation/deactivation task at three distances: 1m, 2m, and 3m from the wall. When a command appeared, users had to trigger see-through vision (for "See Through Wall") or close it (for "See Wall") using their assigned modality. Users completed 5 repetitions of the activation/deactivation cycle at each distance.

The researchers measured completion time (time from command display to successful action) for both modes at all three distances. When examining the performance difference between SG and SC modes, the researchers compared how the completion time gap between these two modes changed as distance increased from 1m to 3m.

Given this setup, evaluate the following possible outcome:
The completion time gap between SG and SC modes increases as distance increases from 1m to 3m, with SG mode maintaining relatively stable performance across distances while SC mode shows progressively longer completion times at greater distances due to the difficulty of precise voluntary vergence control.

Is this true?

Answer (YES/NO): NO